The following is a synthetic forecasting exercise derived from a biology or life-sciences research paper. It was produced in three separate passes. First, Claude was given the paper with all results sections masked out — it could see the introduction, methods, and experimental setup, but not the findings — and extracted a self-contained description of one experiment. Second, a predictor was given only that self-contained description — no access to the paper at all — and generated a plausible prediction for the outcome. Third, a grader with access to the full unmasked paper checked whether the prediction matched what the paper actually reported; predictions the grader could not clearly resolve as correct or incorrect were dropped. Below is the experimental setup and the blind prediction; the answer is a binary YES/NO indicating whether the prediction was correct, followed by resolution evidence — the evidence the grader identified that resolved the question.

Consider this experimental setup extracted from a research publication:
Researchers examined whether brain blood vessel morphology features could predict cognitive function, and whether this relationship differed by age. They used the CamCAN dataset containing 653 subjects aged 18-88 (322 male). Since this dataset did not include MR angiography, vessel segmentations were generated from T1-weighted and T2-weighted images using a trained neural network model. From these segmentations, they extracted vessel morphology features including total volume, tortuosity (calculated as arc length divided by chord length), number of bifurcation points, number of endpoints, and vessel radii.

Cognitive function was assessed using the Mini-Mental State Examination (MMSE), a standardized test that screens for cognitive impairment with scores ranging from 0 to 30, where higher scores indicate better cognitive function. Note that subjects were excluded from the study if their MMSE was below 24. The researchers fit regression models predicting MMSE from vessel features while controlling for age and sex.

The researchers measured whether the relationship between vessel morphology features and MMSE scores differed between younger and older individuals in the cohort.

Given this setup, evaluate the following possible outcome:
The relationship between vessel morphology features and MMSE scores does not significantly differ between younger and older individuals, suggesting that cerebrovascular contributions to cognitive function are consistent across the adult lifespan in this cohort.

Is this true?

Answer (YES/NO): NO